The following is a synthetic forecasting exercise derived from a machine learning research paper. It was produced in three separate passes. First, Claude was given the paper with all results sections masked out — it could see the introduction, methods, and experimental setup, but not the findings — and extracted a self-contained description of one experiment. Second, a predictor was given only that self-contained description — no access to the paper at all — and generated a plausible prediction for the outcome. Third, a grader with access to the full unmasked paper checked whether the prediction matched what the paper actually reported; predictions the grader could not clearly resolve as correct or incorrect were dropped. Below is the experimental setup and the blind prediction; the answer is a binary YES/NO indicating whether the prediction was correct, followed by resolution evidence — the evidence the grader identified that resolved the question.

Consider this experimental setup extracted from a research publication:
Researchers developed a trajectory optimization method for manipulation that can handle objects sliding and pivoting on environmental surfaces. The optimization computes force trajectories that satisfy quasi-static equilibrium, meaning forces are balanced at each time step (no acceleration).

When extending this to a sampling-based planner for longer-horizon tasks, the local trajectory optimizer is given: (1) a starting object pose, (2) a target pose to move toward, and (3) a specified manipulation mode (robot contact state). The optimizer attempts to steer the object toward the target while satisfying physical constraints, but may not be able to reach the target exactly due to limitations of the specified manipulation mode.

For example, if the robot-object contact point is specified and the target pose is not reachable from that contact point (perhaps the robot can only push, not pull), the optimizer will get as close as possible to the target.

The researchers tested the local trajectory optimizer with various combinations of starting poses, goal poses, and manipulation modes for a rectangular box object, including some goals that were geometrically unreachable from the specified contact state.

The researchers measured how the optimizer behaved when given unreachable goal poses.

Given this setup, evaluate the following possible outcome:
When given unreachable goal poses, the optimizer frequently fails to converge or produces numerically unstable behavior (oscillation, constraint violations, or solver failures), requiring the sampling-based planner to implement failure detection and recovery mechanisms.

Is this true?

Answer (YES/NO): NO